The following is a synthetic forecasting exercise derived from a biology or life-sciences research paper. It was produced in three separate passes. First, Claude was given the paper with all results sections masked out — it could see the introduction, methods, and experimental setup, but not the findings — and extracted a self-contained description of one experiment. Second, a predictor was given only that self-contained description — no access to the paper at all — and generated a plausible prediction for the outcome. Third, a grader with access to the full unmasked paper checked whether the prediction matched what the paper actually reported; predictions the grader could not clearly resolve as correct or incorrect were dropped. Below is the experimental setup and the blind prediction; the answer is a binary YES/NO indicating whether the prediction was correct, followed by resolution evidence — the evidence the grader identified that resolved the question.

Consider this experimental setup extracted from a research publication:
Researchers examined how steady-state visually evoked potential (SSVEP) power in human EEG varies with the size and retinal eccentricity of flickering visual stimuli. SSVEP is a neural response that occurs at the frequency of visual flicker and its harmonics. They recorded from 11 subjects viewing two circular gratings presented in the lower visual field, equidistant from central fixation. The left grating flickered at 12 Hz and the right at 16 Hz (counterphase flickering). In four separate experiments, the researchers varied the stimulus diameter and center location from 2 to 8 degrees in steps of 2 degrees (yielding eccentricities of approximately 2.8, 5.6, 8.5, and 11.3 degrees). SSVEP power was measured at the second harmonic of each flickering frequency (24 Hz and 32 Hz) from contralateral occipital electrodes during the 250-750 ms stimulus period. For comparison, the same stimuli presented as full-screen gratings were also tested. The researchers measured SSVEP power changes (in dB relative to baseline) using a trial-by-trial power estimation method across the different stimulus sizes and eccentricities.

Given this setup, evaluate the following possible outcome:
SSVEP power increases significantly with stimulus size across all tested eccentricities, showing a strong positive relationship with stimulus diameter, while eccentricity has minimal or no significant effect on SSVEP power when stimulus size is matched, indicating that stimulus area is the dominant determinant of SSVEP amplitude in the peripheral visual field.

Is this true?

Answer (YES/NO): NO